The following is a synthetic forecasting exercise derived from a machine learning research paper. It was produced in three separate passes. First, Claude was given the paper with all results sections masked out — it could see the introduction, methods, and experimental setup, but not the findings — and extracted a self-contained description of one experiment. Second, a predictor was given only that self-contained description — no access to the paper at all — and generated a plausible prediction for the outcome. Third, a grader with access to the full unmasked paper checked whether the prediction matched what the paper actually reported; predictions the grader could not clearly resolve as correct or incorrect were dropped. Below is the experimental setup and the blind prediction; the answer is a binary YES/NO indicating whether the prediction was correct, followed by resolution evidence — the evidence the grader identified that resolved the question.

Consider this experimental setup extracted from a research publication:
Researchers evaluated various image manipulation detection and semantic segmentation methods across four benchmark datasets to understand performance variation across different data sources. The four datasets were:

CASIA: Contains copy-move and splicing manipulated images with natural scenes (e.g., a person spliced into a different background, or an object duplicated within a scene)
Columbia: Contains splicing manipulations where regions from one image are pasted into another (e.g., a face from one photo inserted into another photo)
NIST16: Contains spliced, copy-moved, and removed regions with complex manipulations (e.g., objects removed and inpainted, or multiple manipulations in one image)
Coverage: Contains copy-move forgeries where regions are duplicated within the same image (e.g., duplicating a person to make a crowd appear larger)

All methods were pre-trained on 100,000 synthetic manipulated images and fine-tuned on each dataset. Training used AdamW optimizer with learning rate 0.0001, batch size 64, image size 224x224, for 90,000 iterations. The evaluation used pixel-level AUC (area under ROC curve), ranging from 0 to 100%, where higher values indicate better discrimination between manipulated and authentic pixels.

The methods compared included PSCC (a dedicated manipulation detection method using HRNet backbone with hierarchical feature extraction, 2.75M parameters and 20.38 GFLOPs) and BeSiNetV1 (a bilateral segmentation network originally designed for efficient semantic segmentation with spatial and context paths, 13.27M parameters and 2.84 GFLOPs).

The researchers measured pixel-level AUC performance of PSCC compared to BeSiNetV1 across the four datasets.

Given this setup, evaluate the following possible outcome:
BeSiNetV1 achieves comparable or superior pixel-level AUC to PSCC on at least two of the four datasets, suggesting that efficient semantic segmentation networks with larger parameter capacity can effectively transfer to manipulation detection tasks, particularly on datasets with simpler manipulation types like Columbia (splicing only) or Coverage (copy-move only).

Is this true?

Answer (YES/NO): YES